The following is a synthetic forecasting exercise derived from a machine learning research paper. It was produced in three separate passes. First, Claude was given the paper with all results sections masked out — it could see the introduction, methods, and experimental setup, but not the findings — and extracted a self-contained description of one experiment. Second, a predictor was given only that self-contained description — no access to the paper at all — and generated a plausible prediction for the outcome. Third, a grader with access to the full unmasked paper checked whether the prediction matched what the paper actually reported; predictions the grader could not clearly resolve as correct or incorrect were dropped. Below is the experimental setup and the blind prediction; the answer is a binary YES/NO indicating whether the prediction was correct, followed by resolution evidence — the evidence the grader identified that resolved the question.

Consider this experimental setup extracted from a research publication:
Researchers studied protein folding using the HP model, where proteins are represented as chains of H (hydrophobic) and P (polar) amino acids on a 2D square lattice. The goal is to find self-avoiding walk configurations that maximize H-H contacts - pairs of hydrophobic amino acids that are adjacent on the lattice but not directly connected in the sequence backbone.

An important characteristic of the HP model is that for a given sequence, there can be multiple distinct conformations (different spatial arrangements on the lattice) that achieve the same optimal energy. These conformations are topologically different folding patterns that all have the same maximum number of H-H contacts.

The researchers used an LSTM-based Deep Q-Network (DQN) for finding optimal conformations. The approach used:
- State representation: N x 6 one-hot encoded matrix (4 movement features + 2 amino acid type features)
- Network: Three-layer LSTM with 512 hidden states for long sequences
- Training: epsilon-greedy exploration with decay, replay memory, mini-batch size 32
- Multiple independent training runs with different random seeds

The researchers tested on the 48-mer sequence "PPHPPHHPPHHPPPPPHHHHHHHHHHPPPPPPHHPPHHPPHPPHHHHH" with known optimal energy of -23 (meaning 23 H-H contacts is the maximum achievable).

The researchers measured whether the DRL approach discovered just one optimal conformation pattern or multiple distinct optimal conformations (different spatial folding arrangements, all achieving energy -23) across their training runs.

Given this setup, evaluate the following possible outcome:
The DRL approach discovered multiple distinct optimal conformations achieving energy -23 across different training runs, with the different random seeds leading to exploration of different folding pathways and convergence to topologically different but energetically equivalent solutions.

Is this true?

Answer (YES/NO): YES